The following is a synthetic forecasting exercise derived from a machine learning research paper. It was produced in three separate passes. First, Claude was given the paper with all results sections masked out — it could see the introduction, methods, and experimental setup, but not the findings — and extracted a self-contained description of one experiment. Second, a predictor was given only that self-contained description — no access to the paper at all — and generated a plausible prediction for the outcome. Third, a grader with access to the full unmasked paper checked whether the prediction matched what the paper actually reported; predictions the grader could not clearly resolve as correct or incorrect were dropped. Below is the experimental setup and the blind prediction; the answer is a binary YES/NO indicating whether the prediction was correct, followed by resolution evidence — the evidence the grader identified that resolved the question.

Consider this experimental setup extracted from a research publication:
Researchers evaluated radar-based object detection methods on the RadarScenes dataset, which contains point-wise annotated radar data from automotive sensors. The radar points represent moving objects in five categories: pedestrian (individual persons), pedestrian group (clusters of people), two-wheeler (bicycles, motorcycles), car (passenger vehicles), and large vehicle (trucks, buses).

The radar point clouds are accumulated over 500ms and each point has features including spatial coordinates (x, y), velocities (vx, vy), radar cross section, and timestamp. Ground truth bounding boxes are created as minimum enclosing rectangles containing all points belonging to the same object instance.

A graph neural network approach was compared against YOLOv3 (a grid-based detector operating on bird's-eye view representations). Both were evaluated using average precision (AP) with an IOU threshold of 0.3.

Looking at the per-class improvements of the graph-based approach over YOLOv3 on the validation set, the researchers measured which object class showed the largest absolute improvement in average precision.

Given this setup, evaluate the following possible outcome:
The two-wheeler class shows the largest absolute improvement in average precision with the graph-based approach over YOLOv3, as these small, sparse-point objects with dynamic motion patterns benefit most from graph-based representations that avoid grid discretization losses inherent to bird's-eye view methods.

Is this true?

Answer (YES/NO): YES